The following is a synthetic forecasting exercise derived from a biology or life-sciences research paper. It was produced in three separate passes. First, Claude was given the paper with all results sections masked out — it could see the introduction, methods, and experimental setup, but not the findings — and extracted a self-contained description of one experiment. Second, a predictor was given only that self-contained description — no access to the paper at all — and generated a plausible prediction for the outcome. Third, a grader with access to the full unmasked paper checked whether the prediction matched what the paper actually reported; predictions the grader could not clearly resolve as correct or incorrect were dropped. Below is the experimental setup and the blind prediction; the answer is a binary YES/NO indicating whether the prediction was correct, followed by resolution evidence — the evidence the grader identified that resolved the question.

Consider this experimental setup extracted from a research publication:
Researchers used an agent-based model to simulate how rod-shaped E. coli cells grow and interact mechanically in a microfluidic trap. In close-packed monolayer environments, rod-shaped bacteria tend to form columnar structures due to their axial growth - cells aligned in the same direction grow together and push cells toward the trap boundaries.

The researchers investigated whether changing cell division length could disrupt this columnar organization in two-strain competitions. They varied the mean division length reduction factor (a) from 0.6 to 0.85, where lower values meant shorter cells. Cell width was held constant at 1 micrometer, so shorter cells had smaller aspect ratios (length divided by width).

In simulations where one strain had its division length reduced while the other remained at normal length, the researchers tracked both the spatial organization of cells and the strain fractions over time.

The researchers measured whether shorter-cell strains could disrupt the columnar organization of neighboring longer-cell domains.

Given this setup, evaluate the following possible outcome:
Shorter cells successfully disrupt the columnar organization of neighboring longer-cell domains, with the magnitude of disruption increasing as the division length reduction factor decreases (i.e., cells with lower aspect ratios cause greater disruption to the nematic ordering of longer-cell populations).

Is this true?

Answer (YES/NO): YES